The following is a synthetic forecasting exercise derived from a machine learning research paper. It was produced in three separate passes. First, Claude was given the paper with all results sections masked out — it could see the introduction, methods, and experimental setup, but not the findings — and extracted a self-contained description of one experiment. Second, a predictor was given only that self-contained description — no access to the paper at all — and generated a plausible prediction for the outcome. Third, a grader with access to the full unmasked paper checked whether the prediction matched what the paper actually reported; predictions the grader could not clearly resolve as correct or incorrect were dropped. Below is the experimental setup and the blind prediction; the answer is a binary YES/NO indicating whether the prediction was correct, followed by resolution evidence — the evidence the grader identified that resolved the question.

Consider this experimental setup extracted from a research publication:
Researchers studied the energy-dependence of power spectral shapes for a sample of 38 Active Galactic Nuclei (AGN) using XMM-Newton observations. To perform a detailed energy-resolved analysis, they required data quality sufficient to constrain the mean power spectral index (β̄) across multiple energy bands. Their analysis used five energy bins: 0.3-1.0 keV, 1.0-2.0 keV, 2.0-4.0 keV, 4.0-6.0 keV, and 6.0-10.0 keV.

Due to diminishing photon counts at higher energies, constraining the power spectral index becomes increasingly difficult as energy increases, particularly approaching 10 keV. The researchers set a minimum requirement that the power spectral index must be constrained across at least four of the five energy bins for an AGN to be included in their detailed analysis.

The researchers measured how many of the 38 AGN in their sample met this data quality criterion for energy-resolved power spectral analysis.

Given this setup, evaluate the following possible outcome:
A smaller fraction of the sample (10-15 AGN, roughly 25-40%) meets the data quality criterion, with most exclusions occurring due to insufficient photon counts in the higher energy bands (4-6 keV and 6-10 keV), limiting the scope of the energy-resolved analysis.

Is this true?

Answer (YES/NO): NO